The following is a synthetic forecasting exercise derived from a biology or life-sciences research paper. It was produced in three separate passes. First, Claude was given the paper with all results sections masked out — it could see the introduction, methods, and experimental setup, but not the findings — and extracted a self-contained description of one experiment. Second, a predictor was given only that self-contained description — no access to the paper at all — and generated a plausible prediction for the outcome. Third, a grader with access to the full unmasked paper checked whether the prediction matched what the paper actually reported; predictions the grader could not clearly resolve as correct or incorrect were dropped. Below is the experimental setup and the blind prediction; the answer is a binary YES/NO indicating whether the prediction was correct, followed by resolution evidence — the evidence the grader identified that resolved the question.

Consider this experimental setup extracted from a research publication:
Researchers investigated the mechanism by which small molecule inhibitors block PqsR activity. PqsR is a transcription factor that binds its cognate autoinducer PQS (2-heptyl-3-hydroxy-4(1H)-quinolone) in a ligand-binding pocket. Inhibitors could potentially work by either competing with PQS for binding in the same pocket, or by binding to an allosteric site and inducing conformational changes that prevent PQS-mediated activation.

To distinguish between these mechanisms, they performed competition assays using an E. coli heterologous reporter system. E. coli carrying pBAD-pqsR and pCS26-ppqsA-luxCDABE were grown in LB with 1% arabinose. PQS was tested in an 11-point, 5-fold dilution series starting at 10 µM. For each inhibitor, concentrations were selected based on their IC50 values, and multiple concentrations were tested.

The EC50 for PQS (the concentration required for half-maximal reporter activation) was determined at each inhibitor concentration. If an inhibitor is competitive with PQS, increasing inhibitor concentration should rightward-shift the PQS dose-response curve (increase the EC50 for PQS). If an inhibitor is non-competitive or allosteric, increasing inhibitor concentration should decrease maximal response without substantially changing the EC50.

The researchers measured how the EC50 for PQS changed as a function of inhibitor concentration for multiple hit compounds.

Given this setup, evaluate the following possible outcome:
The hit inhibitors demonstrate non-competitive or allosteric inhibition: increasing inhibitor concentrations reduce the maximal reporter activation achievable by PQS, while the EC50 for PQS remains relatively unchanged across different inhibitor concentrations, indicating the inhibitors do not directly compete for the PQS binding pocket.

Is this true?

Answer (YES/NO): NO